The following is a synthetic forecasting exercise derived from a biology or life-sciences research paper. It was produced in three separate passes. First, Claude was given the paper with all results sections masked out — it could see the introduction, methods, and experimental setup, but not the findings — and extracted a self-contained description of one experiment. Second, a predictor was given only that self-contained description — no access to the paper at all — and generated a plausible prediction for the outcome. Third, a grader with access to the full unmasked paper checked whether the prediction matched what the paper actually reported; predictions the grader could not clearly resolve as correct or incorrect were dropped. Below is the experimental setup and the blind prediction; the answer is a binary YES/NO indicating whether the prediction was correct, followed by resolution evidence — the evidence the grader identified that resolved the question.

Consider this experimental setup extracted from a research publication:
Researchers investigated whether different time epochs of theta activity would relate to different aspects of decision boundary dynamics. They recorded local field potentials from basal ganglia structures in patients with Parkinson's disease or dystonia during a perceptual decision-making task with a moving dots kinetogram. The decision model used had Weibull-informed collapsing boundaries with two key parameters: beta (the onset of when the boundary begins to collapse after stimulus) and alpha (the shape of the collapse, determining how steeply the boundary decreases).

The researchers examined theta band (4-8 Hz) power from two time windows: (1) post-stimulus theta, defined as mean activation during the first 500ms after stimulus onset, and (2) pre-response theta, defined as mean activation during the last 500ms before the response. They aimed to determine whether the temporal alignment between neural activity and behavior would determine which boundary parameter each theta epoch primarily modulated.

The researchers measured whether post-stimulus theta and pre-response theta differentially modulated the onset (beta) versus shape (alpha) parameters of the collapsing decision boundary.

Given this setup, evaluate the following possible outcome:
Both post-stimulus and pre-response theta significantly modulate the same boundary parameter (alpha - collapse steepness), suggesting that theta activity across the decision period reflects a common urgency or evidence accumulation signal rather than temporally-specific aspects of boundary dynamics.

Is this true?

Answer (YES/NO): NO